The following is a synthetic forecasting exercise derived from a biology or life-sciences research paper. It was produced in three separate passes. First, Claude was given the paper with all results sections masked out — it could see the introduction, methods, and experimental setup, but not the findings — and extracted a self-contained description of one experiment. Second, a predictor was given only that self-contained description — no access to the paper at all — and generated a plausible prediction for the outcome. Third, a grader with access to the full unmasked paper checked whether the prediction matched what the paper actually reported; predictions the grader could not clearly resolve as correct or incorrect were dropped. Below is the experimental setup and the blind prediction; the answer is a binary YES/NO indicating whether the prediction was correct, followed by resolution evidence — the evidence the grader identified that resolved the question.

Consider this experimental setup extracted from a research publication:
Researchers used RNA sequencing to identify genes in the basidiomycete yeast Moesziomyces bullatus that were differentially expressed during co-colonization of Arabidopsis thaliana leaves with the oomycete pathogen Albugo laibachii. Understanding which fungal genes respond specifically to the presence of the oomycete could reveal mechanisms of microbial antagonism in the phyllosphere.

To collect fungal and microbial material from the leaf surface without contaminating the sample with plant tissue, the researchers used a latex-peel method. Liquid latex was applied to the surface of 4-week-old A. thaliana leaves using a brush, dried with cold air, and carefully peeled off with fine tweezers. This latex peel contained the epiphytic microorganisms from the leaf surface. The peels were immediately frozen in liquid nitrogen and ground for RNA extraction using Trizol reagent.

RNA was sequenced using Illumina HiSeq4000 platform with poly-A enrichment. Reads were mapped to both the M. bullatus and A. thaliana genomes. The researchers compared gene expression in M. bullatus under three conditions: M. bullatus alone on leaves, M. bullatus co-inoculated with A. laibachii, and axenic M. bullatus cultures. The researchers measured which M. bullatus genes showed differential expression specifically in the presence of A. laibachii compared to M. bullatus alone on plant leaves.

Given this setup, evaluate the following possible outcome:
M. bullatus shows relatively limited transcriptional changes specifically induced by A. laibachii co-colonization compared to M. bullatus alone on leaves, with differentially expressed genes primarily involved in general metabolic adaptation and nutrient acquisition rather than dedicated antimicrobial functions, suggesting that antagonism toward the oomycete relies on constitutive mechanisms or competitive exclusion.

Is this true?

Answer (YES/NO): NO